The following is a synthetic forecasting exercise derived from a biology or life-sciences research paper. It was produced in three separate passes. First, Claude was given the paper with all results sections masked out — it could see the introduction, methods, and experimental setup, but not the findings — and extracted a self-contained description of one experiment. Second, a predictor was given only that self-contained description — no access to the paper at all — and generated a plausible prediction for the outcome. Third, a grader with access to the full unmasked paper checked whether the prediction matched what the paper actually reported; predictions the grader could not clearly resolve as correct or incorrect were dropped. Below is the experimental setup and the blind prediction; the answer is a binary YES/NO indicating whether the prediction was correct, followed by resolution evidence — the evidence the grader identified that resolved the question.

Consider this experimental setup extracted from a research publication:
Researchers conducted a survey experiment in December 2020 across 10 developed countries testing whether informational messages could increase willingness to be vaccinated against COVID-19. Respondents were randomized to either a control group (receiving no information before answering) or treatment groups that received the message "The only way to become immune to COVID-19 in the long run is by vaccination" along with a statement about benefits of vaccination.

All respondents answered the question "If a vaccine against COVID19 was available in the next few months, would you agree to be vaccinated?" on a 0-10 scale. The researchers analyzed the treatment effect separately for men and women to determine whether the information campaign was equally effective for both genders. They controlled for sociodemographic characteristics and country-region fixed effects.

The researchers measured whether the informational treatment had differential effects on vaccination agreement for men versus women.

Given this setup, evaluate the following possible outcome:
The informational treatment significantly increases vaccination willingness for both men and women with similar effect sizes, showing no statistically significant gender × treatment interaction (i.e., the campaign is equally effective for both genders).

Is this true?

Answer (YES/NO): NO